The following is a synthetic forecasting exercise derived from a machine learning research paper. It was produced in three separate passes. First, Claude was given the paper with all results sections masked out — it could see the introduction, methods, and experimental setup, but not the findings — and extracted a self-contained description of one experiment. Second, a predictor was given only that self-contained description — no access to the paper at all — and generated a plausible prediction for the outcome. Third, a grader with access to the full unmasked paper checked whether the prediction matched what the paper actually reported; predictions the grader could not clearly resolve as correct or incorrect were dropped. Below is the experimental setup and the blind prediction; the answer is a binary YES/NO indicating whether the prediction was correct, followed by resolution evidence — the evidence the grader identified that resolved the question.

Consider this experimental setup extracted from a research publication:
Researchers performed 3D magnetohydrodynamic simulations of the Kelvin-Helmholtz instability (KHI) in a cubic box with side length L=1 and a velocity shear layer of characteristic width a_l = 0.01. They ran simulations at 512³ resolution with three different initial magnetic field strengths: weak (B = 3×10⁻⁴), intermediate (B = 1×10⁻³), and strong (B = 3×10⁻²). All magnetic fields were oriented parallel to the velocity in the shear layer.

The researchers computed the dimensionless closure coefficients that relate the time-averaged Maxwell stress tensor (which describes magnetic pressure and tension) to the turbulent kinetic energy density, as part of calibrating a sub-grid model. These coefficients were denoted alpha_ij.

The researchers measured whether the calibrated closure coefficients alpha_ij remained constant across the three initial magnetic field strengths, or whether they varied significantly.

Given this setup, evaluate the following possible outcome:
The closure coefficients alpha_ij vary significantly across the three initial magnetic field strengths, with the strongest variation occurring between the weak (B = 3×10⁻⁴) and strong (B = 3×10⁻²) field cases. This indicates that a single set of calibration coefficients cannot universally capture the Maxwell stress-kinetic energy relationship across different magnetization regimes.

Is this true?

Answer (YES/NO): YES